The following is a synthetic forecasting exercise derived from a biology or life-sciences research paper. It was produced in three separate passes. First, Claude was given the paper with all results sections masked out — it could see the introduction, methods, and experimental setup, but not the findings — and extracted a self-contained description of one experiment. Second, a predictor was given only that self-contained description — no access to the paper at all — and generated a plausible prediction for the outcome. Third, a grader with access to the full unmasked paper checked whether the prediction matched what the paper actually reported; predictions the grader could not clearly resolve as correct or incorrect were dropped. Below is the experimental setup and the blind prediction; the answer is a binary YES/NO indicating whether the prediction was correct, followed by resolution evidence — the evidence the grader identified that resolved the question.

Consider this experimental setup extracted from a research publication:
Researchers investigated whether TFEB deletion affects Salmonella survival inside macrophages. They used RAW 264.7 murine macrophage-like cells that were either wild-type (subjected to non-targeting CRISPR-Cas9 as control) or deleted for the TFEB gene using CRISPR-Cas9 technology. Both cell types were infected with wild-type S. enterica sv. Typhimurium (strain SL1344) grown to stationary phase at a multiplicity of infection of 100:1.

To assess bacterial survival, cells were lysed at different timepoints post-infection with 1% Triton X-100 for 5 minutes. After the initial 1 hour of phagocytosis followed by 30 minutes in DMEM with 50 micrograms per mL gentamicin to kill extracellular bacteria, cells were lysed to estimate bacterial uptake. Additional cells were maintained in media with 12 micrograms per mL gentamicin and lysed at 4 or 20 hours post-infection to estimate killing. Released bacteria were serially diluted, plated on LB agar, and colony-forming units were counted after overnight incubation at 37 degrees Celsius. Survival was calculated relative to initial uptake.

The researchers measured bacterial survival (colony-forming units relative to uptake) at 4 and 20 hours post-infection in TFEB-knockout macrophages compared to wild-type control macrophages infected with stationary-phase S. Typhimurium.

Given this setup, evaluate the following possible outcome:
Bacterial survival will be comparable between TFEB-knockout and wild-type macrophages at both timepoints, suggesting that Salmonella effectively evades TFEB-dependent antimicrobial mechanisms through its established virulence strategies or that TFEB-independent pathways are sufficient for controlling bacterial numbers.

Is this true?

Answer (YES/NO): YES